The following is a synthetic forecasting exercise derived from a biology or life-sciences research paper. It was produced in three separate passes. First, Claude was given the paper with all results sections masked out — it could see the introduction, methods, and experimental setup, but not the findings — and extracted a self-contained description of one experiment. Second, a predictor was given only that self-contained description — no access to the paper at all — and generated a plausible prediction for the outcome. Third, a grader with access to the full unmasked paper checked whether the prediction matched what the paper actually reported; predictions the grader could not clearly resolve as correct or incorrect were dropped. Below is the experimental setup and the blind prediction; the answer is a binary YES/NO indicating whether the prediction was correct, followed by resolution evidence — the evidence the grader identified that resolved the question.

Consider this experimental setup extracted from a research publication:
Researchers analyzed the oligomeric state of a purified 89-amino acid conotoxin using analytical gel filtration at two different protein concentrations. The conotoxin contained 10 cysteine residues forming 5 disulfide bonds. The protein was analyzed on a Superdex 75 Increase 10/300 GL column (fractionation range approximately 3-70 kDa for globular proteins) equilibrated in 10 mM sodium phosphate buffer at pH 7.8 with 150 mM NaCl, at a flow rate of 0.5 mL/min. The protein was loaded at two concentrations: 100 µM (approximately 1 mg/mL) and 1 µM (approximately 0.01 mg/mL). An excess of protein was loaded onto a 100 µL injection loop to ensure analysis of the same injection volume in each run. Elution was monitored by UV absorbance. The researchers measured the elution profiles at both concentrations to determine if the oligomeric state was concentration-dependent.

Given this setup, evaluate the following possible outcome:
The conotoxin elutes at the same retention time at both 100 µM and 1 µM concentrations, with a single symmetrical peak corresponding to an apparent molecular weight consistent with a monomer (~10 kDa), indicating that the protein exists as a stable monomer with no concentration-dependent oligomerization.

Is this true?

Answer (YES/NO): NO